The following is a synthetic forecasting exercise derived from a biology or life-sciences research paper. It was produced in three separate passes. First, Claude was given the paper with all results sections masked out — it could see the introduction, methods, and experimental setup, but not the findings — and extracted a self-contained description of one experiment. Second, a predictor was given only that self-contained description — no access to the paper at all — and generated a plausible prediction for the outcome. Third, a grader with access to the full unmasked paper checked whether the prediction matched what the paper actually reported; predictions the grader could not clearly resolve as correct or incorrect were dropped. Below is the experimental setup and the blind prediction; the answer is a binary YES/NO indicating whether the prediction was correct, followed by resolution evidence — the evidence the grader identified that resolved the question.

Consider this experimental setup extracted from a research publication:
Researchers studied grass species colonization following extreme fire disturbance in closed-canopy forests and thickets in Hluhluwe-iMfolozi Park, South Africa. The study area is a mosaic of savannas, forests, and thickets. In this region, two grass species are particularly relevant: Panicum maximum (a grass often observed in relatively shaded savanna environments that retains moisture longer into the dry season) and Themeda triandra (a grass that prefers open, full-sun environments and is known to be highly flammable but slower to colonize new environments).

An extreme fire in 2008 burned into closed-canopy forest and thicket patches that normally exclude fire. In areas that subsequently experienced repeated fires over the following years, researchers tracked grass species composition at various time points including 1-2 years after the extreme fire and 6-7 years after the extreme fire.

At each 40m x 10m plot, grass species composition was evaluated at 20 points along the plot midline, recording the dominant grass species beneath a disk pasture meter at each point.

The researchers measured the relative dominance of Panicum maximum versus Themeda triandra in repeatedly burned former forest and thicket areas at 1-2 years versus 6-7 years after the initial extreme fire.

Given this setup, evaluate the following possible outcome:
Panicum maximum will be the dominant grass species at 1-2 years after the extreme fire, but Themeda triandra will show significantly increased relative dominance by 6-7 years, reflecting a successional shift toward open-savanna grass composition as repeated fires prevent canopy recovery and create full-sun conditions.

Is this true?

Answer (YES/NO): YES